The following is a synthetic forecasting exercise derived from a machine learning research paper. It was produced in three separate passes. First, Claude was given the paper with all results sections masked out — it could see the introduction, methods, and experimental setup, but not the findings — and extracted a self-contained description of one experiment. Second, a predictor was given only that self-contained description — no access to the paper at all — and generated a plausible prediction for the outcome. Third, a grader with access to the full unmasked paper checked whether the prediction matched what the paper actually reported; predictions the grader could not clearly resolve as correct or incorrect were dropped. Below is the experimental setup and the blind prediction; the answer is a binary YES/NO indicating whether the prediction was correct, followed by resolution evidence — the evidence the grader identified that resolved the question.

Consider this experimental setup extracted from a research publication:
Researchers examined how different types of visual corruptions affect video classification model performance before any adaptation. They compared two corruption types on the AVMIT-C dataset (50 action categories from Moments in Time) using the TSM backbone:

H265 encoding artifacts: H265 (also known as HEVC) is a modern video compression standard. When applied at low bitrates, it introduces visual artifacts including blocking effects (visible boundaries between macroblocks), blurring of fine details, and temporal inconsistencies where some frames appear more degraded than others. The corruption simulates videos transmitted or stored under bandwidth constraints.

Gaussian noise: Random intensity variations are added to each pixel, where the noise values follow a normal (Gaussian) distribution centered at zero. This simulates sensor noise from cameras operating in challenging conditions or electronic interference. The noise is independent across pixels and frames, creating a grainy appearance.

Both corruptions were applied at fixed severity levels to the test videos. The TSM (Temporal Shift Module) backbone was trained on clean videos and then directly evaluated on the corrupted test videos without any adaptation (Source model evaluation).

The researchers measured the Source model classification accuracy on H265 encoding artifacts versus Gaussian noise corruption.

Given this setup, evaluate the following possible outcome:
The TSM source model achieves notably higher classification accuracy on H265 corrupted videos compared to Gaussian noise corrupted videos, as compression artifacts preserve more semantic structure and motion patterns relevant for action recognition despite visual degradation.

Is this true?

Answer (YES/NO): YES